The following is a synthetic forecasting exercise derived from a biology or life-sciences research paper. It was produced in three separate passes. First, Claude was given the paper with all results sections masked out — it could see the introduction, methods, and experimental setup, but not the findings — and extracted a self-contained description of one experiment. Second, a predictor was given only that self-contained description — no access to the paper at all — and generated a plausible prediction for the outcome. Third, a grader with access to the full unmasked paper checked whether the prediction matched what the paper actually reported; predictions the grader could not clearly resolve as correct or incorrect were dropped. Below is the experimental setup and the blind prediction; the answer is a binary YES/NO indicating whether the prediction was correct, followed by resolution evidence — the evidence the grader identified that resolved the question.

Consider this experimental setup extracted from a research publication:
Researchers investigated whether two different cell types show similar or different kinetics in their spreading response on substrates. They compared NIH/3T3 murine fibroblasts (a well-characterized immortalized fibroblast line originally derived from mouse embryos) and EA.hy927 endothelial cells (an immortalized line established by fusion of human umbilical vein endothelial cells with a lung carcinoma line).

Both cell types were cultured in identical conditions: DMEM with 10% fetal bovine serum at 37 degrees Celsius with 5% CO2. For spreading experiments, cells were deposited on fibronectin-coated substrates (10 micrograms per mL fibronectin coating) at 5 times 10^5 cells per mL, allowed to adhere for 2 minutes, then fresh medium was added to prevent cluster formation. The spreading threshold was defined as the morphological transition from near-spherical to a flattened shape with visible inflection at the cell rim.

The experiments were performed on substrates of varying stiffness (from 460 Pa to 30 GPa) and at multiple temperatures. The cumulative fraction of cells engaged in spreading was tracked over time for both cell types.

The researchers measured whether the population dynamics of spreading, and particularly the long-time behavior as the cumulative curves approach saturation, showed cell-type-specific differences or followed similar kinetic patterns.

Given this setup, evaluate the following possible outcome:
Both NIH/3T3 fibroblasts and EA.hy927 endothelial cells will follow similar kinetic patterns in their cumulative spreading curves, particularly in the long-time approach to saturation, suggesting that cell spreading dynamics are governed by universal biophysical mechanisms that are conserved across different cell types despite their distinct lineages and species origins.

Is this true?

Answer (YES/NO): YES